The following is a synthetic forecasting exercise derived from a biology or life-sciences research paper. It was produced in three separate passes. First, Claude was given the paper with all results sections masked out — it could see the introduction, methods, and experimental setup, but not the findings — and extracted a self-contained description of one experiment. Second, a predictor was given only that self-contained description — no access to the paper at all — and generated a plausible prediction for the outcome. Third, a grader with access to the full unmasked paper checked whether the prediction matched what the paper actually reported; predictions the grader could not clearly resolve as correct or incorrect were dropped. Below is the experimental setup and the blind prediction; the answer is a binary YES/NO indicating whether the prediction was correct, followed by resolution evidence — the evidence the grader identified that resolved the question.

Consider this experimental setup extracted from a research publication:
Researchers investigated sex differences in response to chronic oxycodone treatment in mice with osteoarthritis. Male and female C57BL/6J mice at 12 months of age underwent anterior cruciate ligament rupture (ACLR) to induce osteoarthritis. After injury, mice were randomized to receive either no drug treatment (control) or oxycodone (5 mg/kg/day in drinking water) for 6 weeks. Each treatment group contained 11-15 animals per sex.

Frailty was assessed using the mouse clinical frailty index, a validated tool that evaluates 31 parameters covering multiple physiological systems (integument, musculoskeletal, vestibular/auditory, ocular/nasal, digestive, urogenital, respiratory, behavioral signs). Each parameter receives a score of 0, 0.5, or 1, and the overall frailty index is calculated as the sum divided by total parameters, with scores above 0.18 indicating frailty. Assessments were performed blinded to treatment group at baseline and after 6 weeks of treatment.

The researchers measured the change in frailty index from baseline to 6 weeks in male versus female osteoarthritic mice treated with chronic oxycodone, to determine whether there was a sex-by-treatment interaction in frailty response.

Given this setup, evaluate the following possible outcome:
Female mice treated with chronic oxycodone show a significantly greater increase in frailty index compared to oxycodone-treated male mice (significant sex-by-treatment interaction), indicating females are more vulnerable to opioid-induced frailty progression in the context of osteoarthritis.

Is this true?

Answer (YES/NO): NO